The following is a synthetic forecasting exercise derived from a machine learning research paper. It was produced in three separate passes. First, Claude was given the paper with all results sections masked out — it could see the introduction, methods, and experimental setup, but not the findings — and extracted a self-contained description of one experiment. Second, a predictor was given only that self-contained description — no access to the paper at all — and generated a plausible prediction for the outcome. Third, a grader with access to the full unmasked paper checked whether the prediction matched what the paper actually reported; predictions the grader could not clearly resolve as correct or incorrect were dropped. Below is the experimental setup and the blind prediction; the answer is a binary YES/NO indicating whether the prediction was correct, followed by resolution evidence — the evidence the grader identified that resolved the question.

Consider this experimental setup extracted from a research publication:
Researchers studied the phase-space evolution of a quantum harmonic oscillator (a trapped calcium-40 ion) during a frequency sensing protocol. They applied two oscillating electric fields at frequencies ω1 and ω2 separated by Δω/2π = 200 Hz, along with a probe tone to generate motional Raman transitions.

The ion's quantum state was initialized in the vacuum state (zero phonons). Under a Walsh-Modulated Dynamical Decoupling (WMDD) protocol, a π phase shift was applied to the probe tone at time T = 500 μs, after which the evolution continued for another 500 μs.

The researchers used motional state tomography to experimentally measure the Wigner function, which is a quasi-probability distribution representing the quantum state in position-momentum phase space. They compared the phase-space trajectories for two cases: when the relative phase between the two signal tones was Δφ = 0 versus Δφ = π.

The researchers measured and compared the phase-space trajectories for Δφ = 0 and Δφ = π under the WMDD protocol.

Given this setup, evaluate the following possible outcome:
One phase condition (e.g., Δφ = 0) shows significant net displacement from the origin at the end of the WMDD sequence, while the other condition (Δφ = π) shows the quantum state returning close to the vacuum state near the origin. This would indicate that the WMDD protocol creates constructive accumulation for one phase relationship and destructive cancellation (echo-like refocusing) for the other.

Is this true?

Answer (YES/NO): NO